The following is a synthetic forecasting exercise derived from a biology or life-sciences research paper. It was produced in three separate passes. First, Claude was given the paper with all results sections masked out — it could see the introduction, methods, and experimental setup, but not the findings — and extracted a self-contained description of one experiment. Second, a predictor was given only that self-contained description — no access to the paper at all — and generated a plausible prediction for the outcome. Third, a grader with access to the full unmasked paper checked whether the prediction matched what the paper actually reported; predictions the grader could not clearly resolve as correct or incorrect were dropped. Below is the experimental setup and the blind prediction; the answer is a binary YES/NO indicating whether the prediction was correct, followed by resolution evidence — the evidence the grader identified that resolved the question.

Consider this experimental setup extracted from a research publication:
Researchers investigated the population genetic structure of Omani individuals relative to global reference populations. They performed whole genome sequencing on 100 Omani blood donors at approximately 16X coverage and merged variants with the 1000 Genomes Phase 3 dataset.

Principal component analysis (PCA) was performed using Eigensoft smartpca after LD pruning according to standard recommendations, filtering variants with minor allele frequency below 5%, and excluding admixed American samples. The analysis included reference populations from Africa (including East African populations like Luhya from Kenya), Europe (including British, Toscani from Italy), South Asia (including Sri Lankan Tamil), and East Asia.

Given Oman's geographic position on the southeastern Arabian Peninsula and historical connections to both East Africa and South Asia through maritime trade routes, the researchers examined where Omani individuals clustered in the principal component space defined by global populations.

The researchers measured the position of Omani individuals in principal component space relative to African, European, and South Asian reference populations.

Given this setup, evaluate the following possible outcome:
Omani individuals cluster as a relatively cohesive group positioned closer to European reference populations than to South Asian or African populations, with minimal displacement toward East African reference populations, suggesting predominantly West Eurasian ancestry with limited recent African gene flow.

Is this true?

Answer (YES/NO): NO